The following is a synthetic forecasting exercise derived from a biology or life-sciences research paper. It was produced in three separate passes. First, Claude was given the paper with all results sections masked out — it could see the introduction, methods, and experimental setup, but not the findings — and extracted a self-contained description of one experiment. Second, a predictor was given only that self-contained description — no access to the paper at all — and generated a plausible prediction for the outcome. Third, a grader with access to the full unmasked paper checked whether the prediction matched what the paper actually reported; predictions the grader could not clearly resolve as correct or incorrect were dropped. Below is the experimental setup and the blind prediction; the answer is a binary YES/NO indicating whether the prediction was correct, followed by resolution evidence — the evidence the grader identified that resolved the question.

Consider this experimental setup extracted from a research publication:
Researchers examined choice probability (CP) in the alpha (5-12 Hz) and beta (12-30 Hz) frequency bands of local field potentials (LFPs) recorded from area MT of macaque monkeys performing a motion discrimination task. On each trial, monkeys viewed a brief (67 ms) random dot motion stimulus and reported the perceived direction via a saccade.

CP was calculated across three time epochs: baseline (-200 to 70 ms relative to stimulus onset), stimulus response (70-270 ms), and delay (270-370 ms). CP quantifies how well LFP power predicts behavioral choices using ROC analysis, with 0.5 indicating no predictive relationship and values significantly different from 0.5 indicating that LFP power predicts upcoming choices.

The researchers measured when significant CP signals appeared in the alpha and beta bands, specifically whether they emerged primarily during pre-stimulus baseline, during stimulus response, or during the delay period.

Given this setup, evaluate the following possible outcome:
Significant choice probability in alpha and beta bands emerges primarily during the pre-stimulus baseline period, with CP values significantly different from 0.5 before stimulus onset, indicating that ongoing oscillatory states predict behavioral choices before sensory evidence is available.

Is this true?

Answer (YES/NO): NO